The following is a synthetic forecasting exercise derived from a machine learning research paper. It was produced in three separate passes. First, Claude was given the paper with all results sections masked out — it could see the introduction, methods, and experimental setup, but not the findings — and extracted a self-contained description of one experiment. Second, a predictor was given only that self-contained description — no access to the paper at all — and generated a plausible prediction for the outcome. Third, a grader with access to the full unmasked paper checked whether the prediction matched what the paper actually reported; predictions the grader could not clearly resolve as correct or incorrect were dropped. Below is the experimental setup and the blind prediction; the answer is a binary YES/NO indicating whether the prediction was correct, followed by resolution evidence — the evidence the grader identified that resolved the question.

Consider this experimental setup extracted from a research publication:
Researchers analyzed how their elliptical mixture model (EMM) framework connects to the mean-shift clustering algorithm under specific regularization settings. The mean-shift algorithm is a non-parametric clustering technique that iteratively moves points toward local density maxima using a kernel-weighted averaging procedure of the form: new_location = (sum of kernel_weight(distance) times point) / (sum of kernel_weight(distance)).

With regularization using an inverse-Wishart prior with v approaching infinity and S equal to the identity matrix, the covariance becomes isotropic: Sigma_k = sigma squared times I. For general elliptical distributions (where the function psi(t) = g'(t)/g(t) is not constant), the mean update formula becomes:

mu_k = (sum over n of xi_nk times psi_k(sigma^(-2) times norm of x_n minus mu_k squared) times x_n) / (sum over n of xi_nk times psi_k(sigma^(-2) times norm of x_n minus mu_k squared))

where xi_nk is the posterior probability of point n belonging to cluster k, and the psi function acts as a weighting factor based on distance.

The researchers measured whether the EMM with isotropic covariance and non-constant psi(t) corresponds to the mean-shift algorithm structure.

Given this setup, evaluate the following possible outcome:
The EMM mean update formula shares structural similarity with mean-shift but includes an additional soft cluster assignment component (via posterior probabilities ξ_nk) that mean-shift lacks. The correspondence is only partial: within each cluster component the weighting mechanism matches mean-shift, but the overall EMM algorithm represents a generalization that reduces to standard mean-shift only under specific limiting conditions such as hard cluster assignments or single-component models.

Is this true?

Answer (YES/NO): YES